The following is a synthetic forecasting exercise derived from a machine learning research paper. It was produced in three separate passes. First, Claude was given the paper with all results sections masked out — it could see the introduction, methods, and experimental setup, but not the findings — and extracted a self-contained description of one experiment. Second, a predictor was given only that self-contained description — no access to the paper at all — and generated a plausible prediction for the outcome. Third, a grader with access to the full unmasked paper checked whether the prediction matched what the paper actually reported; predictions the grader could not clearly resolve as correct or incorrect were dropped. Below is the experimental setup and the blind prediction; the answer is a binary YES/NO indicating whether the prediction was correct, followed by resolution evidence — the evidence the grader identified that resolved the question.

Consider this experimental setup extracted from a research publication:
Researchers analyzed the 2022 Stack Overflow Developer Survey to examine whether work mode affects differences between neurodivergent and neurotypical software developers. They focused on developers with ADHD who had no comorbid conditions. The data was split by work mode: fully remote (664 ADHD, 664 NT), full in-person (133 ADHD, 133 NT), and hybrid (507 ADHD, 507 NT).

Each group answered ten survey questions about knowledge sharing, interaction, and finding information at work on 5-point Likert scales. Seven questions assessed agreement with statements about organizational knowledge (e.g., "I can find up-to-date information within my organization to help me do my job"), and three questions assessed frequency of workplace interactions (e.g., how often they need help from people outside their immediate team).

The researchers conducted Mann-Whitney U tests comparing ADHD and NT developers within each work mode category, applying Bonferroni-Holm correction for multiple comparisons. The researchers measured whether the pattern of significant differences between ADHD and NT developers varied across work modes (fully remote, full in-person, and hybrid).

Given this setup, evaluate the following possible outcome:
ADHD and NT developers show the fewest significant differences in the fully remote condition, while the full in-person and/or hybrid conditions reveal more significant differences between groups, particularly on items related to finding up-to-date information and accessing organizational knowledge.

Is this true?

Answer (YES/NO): NO